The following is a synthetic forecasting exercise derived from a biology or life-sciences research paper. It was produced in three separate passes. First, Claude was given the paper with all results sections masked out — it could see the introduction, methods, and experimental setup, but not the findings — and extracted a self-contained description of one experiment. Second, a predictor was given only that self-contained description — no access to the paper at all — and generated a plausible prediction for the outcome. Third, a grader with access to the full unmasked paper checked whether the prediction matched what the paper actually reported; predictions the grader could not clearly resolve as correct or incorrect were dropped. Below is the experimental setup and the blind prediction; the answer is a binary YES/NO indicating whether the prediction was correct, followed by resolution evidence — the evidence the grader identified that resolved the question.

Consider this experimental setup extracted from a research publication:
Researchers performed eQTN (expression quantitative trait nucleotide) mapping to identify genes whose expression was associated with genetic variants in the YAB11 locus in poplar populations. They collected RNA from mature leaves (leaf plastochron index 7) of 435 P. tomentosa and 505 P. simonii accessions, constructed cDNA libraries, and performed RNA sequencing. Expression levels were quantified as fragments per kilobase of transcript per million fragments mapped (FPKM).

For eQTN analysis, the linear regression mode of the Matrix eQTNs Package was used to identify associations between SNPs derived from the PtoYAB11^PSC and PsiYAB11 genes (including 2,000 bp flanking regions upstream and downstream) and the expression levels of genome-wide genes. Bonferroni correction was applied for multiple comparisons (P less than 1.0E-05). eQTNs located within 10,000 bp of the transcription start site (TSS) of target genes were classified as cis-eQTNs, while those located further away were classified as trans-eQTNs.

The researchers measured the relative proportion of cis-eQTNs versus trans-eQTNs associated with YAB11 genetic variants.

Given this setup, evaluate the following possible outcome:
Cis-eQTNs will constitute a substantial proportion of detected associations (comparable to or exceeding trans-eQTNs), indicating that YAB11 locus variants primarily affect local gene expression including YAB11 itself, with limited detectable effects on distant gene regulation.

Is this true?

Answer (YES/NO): NO